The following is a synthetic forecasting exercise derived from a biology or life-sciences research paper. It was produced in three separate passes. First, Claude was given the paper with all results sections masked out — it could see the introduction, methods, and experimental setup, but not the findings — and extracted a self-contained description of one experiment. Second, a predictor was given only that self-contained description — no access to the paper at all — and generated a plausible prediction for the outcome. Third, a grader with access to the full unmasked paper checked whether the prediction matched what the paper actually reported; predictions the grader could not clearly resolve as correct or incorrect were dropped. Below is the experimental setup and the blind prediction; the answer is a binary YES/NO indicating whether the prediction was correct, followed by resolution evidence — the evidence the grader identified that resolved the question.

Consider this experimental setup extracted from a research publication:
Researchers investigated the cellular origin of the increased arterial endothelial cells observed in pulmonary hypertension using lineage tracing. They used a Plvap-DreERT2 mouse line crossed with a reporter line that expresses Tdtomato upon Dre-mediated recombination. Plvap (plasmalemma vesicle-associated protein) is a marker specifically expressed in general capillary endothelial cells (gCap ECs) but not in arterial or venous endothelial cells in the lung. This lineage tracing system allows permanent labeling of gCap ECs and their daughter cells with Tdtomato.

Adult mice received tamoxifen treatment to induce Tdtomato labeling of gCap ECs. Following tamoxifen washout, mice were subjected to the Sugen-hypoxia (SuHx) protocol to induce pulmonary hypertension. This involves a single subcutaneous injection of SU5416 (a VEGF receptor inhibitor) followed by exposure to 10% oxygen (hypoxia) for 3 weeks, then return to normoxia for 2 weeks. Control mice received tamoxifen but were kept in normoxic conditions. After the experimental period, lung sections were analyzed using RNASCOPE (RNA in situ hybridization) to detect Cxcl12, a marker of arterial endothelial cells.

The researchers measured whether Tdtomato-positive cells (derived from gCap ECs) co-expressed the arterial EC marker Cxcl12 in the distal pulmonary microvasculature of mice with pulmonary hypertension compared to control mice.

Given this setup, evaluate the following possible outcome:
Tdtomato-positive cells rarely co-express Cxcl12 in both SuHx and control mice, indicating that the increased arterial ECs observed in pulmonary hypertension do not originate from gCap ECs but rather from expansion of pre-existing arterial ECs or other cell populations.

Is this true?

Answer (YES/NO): NO